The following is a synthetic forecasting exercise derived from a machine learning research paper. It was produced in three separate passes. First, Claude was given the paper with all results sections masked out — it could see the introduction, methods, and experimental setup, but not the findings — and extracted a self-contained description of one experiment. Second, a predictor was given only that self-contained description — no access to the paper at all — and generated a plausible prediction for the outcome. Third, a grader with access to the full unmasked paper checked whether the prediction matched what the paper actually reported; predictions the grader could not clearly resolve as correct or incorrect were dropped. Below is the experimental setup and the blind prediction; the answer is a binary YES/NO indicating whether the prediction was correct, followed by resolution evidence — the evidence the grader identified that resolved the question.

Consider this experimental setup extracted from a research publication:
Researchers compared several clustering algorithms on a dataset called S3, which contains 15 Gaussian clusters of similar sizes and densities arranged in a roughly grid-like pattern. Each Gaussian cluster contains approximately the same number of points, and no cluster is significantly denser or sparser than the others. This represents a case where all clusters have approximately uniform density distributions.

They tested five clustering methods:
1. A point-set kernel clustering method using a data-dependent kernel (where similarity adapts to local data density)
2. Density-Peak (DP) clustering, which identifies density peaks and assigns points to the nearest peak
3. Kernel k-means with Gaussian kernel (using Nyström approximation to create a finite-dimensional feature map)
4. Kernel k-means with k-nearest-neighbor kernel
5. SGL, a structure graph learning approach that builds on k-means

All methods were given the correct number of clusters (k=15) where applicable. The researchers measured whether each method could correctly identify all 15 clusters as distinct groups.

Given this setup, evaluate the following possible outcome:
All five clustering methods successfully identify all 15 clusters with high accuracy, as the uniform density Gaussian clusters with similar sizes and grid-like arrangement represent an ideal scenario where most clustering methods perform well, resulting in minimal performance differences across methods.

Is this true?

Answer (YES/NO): YES